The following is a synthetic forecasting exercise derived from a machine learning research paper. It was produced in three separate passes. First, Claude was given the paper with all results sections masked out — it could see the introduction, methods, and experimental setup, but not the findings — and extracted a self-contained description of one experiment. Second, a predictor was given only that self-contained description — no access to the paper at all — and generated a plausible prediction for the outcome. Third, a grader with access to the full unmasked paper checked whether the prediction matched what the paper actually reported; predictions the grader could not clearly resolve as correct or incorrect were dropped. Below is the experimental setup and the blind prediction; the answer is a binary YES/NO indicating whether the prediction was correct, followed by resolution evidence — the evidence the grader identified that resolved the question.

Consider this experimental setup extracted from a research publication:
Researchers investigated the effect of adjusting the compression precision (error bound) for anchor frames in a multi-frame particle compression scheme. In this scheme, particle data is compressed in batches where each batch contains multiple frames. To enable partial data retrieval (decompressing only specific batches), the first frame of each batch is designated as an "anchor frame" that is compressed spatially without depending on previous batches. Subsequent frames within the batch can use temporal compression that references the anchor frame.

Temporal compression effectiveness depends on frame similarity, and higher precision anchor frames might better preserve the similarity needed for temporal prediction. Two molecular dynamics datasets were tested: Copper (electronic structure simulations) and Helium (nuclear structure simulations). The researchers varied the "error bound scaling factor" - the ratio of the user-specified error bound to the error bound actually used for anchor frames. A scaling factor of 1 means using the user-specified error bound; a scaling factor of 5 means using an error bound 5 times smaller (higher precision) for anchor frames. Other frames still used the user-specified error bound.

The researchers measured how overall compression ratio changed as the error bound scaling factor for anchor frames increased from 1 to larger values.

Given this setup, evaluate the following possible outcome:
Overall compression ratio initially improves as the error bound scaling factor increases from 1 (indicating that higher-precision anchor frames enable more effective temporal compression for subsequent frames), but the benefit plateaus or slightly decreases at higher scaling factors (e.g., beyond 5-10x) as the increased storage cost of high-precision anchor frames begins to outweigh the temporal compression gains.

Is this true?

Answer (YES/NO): YES